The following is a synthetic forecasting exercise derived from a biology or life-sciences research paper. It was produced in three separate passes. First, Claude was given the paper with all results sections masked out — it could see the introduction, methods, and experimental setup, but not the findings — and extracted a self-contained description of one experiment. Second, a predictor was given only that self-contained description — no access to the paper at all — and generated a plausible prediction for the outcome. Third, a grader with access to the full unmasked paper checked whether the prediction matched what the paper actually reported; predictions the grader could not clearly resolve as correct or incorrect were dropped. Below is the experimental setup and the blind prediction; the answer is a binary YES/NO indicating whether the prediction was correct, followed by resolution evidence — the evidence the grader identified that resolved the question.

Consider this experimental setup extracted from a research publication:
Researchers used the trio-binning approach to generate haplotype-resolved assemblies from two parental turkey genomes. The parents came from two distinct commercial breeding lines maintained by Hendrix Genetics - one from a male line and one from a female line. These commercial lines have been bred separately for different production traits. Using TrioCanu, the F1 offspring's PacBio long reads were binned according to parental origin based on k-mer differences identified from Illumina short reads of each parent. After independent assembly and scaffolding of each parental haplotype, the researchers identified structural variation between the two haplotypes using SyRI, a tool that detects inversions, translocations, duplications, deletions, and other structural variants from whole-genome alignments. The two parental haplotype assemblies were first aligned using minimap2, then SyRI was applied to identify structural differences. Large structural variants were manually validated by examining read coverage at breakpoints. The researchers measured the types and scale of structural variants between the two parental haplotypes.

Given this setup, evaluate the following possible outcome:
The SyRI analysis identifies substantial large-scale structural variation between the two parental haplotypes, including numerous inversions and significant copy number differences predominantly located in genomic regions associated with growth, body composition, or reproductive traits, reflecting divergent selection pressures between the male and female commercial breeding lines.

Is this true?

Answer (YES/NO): NO